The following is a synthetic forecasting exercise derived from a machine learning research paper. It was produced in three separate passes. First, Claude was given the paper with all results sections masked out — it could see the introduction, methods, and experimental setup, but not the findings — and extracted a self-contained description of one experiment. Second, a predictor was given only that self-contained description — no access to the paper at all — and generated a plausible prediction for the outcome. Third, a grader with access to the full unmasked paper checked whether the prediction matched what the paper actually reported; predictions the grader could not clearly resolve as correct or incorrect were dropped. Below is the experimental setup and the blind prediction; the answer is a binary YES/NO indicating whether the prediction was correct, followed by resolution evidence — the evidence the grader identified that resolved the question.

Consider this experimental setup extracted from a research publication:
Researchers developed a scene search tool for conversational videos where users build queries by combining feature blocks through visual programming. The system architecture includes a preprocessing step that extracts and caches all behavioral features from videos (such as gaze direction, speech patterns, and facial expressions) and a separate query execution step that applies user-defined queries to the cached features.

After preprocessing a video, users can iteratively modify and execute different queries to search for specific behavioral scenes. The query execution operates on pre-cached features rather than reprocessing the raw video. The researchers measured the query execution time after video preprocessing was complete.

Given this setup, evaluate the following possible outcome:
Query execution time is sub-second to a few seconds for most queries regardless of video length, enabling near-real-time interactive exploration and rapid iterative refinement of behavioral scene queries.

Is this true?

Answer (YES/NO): NO